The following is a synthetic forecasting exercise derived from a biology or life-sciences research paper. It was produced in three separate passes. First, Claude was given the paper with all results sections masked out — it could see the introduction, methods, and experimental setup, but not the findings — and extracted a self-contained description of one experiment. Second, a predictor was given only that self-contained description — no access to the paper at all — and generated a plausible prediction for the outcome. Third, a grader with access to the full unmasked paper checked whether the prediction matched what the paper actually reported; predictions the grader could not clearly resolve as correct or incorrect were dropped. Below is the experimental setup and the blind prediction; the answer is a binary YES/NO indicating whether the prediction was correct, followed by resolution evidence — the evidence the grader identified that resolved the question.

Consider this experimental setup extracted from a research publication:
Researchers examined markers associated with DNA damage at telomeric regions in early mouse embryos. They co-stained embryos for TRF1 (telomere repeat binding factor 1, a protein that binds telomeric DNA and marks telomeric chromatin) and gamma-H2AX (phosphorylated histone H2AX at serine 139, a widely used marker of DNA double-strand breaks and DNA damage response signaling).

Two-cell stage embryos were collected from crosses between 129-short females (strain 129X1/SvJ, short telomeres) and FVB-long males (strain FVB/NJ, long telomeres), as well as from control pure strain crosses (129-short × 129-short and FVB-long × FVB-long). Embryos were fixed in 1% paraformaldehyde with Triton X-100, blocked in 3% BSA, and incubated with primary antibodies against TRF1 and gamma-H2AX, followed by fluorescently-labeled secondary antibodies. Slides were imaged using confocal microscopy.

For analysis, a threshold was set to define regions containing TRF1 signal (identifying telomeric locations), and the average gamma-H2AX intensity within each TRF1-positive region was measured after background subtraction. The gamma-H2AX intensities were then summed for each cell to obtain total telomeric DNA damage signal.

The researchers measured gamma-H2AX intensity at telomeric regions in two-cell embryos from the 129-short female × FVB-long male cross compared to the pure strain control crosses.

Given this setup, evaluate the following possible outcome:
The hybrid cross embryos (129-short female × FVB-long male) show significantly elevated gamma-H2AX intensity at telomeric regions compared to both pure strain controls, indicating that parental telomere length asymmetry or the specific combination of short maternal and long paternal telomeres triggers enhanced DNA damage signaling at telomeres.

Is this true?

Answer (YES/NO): YES